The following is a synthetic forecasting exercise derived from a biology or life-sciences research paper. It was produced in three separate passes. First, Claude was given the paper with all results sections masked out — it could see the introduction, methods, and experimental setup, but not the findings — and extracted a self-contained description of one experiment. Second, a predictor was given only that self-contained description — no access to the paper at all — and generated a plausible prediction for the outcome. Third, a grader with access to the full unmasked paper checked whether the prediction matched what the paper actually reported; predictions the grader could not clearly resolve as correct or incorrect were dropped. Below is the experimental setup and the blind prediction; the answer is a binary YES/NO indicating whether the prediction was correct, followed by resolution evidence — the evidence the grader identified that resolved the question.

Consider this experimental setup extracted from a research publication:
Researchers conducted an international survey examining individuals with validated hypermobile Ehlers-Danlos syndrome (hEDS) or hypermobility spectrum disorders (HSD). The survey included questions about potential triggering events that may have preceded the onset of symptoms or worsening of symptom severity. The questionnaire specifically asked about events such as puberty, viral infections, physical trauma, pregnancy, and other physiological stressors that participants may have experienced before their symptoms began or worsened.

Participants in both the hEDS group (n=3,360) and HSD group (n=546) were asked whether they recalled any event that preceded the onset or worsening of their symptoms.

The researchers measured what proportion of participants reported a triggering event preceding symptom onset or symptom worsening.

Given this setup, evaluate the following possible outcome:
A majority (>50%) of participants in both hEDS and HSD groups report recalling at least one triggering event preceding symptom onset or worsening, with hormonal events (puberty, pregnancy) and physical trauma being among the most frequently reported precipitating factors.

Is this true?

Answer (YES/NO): YES